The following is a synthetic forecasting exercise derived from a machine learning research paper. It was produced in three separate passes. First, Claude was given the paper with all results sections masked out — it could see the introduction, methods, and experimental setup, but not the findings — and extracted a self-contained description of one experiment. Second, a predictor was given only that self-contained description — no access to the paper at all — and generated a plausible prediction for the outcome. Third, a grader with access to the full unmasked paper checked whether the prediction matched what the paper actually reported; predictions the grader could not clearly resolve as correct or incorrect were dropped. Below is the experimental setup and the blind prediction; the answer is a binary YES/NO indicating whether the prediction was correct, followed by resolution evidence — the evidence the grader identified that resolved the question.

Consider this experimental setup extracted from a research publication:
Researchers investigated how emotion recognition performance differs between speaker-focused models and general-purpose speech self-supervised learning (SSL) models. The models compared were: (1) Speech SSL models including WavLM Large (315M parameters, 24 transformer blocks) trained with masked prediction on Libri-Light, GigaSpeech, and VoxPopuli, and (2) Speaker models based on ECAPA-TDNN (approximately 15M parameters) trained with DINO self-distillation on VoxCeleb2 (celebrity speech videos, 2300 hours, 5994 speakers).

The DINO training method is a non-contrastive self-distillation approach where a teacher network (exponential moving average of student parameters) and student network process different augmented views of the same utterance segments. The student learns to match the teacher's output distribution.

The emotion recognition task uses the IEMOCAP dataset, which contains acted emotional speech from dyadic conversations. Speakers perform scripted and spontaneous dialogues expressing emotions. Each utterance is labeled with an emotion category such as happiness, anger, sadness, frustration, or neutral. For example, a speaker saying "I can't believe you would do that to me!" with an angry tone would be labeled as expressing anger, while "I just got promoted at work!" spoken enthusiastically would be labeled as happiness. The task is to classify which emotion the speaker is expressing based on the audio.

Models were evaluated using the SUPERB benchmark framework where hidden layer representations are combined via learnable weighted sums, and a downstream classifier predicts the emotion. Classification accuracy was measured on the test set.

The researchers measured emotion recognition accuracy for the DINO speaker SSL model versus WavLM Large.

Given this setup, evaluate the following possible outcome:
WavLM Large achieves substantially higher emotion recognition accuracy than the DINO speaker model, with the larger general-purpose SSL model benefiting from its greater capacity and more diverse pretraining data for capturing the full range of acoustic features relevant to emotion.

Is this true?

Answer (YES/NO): YES